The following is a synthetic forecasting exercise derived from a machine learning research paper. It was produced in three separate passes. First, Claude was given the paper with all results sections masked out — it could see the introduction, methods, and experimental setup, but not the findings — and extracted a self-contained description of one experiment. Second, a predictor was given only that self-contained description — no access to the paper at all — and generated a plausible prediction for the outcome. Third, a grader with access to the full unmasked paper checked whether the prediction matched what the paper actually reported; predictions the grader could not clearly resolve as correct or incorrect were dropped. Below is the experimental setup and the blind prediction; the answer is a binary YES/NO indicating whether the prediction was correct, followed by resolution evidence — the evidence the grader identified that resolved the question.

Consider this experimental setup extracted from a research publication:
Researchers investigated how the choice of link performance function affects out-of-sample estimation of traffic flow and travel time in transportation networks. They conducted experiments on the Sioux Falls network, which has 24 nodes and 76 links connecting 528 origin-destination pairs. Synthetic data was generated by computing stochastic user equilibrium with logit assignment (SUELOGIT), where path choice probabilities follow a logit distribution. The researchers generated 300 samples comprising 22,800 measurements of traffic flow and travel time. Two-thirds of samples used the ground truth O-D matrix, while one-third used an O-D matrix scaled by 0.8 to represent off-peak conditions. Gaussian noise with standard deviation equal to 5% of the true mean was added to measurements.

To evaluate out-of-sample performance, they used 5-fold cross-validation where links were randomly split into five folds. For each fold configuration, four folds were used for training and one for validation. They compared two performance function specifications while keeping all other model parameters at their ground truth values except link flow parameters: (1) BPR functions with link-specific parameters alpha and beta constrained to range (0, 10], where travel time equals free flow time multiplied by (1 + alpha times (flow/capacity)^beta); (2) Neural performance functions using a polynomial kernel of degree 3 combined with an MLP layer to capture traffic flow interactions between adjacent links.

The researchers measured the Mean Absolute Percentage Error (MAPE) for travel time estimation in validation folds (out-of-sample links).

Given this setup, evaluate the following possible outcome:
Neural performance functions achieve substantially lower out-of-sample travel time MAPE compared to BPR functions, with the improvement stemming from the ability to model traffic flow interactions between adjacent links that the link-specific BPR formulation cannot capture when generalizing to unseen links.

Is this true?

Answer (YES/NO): YES